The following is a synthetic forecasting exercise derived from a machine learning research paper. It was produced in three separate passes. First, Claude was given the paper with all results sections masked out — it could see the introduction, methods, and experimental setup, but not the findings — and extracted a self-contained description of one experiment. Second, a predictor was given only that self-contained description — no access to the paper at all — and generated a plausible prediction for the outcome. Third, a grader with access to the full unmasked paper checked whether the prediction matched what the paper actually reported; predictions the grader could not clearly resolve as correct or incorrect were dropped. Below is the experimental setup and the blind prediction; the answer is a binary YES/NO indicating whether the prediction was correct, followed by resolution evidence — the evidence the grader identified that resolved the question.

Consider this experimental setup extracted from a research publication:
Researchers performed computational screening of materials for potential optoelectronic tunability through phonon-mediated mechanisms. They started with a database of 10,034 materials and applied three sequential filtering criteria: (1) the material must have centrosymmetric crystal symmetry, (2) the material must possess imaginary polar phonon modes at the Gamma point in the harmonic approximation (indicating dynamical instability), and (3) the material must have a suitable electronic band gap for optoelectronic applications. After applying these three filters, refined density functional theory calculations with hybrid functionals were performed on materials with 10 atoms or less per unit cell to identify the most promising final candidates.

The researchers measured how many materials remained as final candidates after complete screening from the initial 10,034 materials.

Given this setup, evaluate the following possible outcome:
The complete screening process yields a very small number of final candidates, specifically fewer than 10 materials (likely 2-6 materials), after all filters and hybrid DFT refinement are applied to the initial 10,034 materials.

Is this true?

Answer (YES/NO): NO